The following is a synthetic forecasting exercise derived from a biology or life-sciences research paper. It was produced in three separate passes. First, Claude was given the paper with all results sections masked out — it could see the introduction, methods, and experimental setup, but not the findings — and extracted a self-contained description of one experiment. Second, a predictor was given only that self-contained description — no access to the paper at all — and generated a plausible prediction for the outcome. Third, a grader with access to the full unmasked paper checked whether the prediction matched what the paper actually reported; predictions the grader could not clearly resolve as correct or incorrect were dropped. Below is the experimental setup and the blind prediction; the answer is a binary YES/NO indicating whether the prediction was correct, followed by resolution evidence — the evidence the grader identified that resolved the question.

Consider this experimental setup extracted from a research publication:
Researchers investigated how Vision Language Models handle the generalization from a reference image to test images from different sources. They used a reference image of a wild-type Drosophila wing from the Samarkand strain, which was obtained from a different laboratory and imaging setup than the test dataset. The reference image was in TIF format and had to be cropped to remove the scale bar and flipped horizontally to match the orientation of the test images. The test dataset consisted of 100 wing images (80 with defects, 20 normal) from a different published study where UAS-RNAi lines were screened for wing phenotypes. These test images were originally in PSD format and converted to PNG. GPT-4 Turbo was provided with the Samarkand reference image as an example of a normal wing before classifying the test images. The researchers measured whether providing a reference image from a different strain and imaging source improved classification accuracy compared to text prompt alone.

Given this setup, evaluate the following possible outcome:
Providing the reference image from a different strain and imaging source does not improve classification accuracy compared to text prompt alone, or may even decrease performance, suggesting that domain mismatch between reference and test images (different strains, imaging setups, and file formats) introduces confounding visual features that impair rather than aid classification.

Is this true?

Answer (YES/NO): NO